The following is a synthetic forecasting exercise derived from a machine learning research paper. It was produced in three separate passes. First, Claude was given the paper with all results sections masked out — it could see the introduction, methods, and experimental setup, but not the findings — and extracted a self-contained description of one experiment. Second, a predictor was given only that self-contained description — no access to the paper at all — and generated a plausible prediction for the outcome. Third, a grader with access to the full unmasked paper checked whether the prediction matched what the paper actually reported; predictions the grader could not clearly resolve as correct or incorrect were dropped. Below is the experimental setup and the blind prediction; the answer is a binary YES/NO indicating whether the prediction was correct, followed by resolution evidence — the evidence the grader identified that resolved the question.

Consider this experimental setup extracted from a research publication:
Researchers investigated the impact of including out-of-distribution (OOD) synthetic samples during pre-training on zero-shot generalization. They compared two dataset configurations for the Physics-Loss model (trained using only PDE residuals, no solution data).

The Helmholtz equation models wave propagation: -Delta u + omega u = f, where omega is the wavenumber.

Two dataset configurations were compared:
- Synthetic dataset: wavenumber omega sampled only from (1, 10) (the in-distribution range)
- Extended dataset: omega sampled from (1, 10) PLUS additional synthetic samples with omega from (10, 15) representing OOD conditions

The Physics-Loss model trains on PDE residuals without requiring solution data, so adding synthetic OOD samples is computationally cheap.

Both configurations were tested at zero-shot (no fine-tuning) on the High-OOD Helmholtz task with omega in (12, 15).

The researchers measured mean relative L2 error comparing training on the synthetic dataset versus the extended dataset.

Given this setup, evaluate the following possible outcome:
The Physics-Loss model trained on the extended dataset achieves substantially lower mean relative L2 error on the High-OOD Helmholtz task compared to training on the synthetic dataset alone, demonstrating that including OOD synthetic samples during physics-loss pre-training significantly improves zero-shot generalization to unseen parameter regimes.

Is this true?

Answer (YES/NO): YES